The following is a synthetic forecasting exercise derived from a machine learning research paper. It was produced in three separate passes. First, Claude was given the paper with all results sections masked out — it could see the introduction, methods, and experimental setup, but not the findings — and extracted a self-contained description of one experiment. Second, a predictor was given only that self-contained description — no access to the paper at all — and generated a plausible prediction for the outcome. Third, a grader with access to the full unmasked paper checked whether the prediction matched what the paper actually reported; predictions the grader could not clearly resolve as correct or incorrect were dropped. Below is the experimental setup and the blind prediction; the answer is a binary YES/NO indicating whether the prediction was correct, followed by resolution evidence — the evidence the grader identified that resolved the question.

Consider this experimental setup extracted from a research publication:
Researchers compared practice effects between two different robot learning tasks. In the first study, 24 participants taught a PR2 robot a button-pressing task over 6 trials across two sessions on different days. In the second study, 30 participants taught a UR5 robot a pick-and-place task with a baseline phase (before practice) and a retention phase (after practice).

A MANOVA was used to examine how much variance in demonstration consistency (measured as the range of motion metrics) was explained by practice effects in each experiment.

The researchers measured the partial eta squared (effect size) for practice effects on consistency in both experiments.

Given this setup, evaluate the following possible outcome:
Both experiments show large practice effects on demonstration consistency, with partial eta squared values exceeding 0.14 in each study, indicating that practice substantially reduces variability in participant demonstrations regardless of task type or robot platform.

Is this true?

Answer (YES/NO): YES